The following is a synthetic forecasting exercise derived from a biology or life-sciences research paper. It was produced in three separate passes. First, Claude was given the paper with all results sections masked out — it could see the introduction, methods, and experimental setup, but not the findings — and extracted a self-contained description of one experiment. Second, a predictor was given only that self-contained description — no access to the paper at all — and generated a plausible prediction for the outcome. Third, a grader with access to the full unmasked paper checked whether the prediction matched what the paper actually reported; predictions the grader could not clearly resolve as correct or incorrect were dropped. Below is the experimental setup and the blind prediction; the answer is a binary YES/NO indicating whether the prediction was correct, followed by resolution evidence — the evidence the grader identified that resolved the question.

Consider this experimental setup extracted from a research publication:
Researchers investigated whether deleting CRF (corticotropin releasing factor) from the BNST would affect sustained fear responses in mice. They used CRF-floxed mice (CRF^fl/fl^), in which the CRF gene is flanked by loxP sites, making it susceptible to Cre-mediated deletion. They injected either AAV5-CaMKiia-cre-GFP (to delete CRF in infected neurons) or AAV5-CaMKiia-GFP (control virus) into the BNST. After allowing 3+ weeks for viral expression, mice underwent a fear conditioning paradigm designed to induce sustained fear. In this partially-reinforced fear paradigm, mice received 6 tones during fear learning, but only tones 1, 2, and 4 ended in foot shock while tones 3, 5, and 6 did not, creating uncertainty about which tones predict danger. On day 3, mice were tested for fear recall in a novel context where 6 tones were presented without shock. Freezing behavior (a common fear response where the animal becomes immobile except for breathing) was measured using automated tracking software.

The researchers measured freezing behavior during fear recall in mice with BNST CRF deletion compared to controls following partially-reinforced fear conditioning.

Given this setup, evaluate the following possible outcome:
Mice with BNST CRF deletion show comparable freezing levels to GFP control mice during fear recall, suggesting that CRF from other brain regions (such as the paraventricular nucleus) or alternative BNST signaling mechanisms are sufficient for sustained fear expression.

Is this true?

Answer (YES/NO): NO